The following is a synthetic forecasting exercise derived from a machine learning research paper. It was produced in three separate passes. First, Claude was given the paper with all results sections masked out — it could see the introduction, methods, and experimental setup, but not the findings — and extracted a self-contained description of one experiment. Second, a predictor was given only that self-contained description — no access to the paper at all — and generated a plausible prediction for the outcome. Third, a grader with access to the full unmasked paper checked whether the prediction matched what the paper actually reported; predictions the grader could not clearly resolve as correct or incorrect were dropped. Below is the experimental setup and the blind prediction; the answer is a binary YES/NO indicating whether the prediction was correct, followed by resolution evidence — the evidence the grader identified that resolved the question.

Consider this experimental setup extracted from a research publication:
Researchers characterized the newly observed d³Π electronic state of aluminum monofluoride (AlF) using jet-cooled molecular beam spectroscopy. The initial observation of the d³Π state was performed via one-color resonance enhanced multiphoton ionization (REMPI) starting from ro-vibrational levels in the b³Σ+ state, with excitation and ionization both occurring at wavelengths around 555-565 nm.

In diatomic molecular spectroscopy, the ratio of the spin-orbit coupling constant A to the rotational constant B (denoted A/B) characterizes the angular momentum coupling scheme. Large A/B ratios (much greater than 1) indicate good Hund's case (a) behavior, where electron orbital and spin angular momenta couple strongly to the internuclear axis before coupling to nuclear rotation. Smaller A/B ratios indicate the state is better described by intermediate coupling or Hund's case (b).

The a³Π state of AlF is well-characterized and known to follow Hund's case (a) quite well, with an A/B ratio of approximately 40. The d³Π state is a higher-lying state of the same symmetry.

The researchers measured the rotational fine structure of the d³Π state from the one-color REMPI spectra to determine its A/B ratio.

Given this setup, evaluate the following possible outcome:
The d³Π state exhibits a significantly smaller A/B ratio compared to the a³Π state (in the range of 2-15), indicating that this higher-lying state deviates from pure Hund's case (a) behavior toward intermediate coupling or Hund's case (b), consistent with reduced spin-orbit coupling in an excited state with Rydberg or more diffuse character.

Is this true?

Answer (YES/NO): YES